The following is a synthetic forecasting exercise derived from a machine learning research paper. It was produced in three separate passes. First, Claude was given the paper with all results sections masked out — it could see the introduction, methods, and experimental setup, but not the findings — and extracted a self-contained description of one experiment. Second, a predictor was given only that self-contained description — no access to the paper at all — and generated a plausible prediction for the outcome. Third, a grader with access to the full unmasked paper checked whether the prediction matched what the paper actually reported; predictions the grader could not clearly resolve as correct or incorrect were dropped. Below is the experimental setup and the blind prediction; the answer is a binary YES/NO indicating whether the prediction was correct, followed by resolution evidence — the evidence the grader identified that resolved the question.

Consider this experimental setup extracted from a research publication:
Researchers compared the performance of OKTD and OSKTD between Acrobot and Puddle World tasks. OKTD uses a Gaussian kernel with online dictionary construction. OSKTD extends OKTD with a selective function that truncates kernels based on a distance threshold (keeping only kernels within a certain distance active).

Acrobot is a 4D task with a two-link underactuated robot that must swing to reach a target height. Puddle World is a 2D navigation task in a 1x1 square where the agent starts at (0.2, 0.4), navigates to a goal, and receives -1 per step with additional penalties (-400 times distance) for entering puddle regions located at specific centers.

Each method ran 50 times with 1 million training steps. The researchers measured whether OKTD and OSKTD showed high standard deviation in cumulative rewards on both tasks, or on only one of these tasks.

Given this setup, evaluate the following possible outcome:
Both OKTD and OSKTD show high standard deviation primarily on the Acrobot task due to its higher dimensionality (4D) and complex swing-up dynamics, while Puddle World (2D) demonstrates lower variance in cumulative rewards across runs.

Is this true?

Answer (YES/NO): NO